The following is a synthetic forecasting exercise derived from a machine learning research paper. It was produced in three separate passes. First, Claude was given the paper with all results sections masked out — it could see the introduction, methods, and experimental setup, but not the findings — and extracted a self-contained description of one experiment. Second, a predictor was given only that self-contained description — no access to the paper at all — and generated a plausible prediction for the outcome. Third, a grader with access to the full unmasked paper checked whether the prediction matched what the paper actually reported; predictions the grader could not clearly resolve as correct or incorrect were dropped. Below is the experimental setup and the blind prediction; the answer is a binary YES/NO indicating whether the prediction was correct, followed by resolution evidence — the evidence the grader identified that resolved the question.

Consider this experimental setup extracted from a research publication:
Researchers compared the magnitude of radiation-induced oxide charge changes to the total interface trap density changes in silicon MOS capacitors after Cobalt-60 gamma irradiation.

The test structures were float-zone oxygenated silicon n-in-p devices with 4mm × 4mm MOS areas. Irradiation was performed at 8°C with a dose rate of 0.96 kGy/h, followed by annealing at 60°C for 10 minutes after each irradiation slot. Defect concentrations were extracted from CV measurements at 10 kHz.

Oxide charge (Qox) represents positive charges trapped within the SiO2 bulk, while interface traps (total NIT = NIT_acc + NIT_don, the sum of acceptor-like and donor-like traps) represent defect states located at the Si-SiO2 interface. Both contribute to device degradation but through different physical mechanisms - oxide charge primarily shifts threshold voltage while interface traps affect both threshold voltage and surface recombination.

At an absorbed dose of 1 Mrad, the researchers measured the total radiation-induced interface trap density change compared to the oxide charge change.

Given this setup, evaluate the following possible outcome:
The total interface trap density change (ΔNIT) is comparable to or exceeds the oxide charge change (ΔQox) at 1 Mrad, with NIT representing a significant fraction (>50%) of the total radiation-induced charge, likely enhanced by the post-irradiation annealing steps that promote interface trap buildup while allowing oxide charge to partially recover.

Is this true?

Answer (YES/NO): YES